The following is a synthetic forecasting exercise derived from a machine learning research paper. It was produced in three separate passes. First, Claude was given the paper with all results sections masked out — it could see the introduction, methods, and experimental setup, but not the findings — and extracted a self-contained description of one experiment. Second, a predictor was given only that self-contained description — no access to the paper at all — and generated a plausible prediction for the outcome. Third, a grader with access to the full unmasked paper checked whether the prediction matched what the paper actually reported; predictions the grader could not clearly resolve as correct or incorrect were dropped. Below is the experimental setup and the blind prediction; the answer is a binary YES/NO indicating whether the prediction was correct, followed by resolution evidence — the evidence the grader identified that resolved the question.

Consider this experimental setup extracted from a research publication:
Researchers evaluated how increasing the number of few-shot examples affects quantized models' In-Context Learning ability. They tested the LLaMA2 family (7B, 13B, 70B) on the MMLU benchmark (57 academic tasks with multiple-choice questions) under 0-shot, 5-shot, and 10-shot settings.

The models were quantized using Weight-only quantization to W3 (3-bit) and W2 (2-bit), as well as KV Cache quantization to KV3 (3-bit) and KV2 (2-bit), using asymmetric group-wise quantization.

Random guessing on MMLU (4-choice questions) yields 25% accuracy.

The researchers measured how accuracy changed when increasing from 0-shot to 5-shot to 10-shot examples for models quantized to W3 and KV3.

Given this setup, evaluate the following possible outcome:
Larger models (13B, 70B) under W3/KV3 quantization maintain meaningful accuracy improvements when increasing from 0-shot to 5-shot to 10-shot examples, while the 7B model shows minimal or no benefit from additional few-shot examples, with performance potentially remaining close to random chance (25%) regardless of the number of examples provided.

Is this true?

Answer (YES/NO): NO